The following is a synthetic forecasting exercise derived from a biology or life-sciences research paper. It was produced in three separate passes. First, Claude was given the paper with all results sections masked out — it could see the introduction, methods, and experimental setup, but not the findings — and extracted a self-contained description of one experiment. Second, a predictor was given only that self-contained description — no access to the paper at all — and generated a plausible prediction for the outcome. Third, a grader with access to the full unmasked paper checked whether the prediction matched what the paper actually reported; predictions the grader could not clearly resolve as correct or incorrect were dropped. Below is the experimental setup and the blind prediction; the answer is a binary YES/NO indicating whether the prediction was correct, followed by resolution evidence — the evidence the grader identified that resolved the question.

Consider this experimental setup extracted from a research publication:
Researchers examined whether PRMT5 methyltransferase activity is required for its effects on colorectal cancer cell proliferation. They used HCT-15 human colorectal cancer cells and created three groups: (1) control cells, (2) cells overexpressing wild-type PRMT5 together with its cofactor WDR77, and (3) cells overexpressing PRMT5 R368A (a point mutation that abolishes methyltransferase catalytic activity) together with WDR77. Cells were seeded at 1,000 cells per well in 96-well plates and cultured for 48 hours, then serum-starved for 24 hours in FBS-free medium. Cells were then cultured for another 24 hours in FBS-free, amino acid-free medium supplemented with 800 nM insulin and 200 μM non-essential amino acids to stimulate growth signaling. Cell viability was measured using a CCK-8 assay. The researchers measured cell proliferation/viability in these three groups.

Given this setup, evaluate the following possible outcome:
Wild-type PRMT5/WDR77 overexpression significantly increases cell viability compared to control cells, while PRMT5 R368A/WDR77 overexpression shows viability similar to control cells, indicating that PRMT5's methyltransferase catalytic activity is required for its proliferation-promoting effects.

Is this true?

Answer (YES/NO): YES